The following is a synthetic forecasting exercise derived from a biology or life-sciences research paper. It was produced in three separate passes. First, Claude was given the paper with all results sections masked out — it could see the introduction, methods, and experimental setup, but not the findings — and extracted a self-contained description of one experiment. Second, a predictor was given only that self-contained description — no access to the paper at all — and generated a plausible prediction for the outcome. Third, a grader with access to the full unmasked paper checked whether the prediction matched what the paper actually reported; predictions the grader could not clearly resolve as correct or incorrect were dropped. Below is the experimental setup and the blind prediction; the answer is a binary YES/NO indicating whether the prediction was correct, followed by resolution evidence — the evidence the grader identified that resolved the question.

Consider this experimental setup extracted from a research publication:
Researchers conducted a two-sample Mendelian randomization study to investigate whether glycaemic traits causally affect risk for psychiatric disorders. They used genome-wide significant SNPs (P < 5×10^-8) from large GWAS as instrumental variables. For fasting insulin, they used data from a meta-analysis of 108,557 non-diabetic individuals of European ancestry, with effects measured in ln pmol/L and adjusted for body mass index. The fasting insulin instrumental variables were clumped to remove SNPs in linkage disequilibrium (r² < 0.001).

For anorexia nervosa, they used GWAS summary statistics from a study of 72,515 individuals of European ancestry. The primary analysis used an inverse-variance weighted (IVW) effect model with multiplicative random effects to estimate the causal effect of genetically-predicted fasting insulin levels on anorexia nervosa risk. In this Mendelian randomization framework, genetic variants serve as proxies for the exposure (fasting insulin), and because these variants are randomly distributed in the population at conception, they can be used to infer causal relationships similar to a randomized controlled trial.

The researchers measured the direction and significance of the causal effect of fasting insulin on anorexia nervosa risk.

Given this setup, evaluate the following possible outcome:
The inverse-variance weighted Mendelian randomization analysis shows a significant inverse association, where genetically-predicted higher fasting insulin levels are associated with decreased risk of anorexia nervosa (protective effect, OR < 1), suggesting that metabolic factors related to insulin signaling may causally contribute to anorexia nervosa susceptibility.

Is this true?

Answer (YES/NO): YES